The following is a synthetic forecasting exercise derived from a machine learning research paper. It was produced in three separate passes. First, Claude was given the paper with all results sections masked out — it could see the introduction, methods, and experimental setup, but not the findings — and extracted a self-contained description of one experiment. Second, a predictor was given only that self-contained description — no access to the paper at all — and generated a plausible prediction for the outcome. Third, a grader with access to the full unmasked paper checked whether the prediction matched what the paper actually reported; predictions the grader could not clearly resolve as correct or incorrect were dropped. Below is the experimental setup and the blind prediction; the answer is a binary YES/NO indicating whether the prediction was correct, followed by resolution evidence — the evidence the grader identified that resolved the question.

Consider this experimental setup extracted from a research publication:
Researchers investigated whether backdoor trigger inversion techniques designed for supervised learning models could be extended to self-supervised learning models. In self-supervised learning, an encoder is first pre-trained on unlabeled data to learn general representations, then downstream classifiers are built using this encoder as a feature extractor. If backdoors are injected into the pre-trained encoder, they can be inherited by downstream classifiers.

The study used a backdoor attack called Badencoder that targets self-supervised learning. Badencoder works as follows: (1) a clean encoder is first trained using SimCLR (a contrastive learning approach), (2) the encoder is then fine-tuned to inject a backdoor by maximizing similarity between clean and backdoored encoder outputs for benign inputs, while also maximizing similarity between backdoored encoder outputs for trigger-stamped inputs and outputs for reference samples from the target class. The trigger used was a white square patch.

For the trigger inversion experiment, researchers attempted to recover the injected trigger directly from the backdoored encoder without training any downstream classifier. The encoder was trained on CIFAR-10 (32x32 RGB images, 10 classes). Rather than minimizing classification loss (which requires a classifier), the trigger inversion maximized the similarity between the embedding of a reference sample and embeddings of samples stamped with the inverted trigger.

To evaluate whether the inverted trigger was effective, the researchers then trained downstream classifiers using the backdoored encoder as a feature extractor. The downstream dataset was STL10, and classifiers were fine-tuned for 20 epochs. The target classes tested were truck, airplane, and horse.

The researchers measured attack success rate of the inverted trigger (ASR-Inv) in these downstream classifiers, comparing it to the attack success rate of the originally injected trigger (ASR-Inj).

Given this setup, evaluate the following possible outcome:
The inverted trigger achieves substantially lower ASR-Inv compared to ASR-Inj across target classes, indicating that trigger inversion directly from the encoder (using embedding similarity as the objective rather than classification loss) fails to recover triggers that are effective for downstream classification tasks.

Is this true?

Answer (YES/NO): NO